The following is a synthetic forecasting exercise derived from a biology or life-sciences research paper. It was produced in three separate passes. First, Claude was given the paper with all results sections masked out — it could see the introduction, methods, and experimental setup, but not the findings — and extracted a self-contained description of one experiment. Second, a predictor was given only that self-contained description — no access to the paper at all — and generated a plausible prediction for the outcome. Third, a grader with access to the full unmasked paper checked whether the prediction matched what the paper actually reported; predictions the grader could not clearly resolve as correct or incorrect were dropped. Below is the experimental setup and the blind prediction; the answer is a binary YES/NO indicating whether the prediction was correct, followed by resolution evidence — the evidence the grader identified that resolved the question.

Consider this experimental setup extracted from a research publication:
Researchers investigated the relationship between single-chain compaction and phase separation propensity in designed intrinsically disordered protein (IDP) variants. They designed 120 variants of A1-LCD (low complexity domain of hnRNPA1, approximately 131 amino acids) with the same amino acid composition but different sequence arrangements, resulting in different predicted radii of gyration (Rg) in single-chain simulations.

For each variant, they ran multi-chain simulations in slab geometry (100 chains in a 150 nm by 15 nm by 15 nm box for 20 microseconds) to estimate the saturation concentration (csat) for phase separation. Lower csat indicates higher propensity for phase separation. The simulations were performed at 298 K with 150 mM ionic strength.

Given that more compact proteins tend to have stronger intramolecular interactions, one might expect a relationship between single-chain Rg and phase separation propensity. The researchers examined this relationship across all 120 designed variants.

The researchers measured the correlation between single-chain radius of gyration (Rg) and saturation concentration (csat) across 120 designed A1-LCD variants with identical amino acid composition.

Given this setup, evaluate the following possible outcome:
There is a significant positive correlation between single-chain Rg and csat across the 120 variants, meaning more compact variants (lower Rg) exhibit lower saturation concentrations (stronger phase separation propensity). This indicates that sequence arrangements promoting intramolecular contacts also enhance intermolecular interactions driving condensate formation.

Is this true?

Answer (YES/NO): YES